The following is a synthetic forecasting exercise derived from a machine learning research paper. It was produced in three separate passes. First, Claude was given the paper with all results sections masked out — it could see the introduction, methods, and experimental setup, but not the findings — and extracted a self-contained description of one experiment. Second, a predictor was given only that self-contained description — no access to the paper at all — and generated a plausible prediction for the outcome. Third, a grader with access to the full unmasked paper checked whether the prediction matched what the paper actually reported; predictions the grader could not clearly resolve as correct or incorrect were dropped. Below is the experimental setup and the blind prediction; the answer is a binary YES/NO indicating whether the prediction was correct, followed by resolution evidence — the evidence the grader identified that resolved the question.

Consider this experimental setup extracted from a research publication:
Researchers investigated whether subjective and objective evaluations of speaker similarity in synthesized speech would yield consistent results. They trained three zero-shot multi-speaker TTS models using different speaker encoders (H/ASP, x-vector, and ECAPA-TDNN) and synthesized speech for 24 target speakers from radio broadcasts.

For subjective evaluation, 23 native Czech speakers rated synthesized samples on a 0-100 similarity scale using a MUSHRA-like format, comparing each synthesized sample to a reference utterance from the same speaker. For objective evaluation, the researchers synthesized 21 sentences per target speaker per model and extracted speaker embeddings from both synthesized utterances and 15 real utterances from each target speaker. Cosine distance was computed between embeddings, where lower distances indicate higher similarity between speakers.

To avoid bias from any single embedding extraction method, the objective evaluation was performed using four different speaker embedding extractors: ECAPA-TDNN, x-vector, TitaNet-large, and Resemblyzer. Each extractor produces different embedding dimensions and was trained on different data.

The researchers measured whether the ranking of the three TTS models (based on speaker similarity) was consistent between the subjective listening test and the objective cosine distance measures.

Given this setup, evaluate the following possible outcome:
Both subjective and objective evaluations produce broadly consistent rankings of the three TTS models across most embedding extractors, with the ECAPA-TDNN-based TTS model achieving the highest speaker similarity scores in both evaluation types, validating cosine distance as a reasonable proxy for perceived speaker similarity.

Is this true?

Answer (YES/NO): NO